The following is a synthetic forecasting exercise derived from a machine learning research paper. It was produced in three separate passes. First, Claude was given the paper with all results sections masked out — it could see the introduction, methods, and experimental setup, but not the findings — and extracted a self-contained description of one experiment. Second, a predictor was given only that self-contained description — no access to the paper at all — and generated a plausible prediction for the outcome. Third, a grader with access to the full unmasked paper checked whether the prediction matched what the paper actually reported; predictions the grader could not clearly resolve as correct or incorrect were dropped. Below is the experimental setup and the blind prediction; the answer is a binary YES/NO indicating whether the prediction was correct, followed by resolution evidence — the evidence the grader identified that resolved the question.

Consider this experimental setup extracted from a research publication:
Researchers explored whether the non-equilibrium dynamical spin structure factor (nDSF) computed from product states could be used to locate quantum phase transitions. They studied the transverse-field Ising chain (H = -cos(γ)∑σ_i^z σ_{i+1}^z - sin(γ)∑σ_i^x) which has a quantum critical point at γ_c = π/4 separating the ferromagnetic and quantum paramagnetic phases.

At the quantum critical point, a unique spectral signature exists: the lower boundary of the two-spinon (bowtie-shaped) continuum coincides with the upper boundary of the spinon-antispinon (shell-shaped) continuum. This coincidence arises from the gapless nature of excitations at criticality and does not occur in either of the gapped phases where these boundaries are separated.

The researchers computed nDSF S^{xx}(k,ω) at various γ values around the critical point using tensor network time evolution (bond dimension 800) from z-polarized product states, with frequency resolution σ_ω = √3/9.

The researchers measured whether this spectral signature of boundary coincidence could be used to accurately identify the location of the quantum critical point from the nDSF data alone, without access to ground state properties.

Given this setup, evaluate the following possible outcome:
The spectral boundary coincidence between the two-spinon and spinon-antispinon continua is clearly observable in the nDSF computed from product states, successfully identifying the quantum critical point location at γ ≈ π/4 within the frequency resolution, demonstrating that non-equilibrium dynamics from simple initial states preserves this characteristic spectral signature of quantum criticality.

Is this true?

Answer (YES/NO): YES